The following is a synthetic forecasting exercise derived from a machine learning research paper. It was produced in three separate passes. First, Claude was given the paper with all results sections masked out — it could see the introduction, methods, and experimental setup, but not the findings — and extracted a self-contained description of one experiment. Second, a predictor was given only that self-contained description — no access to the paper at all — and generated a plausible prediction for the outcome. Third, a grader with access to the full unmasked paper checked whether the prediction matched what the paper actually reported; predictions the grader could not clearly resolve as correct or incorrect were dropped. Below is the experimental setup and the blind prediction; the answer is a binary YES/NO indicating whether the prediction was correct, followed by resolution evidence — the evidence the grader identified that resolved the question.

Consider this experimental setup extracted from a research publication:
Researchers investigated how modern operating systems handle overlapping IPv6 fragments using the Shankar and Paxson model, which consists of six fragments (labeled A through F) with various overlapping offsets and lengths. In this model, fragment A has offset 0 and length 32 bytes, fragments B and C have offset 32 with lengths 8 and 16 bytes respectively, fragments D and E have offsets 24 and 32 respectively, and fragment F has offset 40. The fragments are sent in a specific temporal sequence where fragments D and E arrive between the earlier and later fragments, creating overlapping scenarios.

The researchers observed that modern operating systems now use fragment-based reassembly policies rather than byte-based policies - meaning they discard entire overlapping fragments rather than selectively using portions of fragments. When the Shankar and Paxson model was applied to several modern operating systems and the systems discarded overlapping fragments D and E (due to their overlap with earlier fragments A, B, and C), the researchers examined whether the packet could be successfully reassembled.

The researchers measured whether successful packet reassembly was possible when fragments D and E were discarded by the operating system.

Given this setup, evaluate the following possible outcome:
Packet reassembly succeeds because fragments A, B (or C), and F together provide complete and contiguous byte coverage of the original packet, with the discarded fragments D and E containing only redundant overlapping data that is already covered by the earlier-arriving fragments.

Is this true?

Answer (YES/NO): NO